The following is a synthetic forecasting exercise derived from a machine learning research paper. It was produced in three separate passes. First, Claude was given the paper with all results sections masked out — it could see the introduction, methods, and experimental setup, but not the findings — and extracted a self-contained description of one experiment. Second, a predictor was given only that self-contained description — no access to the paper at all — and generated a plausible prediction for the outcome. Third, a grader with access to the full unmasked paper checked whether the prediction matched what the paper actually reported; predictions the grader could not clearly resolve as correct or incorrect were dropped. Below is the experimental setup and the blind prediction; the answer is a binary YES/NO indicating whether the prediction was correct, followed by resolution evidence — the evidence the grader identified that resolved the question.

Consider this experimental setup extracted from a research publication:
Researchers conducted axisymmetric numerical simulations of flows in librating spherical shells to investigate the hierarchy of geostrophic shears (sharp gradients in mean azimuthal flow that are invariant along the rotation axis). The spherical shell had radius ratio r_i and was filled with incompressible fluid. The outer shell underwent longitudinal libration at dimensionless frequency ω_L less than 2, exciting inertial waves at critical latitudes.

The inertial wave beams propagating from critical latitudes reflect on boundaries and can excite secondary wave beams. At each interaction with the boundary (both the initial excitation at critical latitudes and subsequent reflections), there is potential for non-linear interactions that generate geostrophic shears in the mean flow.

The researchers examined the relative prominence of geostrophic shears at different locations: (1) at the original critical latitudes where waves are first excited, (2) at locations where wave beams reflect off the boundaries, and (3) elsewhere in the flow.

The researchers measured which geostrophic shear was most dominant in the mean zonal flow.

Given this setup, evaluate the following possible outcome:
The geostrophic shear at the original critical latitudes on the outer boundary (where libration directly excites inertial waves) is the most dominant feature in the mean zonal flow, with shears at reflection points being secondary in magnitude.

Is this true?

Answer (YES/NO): YES